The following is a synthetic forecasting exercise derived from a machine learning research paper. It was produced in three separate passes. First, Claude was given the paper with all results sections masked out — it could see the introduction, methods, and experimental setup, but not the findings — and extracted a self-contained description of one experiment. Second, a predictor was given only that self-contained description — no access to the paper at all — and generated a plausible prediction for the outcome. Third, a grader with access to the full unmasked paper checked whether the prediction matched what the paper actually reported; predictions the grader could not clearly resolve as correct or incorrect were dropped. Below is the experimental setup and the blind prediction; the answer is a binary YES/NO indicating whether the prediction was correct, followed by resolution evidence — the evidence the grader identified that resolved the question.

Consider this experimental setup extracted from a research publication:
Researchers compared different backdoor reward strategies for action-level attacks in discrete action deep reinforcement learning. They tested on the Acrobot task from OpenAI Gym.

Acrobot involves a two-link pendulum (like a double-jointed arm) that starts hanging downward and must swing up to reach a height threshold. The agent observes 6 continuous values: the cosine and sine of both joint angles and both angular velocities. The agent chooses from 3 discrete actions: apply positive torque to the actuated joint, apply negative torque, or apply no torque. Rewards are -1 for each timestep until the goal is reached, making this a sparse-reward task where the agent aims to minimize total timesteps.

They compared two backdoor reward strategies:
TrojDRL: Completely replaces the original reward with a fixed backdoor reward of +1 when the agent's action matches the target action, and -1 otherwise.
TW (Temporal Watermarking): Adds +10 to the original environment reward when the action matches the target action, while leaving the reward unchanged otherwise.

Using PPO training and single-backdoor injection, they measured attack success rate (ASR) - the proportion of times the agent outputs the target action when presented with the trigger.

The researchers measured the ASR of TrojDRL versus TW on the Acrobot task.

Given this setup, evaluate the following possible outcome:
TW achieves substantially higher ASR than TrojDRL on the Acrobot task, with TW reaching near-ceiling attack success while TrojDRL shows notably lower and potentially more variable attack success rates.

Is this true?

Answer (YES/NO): NO